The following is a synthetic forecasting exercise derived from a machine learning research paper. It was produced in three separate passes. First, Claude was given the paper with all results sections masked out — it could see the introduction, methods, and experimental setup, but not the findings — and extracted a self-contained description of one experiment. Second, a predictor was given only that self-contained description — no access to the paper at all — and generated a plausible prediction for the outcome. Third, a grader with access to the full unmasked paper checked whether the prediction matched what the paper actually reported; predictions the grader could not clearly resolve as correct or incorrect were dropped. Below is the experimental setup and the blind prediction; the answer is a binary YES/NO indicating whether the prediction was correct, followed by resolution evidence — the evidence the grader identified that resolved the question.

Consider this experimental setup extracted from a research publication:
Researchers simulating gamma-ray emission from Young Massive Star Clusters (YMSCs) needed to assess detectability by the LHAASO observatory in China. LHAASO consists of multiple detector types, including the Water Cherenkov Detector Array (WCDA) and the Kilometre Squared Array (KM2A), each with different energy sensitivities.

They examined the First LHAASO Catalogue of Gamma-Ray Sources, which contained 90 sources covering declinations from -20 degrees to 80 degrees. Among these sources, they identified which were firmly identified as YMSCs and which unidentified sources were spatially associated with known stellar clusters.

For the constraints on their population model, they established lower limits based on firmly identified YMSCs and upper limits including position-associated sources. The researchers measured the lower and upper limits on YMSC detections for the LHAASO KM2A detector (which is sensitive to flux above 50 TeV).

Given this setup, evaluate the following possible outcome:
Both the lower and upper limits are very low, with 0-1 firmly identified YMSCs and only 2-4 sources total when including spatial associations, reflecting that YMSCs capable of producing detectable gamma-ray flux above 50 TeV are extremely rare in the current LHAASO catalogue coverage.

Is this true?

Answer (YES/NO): NO